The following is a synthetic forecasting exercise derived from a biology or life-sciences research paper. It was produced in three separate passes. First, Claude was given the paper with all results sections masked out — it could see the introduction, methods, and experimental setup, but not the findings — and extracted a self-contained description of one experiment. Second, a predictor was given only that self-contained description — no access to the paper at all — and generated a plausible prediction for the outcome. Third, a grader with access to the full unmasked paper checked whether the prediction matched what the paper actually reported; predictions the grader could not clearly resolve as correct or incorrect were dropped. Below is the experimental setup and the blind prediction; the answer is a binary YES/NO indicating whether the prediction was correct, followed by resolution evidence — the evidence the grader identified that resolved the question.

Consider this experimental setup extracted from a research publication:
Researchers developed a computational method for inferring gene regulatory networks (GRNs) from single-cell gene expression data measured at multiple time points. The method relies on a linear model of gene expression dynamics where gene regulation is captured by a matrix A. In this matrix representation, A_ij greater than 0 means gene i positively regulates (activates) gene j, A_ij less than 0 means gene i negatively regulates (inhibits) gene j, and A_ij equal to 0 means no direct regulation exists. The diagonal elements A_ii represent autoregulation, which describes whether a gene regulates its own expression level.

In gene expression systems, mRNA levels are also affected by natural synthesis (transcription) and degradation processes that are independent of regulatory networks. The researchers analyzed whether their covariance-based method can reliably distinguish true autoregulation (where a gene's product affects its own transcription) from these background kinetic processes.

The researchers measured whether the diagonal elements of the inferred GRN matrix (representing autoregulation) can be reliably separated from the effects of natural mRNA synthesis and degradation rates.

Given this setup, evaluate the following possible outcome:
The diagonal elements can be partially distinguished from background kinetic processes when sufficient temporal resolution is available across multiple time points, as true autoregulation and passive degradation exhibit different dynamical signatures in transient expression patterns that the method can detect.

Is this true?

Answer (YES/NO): NO